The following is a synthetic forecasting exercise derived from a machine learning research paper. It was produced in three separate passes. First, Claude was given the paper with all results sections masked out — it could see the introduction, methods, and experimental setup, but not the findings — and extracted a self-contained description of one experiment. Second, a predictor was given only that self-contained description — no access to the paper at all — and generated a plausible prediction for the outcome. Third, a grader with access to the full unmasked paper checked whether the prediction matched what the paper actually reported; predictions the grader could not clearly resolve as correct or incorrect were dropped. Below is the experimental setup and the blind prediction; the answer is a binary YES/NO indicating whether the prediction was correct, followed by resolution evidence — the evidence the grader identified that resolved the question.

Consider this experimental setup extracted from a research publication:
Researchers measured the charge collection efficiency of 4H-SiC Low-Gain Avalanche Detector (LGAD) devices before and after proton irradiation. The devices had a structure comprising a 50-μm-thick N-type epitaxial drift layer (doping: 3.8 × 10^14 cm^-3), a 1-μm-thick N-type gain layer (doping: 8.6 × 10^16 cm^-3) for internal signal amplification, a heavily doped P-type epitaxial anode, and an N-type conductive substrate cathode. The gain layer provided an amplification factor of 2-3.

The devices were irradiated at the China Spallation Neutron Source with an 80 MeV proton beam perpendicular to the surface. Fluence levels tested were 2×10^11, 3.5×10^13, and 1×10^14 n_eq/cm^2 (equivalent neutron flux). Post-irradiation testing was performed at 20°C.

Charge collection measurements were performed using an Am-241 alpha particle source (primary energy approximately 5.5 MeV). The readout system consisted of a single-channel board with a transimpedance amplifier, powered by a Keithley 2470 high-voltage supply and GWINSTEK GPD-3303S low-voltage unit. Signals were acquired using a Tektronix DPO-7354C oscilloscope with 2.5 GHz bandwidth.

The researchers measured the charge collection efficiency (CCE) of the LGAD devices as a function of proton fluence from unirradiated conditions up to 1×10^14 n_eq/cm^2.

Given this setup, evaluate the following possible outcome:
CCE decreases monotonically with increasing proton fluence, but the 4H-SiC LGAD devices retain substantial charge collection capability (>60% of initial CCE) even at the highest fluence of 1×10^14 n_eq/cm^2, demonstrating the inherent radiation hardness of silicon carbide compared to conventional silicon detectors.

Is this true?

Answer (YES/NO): NO